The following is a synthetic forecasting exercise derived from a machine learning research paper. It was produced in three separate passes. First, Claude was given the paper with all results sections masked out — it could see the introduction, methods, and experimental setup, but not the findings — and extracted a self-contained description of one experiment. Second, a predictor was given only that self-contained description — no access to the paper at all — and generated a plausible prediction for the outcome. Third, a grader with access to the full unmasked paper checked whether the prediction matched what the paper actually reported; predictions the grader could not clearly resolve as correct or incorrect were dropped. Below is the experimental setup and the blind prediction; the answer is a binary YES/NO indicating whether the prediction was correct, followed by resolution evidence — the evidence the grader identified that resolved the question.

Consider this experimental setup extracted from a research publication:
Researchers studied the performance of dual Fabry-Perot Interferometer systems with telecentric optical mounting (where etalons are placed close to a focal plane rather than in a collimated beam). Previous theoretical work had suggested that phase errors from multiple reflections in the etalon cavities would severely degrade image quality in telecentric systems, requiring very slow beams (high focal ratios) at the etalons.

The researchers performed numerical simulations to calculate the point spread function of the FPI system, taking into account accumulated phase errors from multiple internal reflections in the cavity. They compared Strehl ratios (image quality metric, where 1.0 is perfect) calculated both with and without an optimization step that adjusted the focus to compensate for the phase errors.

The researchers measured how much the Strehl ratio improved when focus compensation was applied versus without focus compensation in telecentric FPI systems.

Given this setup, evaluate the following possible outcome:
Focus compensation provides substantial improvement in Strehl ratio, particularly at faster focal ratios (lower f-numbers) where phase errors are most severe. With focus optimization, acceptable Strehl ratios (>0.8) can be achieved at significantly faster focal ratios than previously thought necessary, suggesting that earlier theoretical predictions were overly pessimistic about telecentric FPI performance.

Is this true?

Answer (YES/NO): YES